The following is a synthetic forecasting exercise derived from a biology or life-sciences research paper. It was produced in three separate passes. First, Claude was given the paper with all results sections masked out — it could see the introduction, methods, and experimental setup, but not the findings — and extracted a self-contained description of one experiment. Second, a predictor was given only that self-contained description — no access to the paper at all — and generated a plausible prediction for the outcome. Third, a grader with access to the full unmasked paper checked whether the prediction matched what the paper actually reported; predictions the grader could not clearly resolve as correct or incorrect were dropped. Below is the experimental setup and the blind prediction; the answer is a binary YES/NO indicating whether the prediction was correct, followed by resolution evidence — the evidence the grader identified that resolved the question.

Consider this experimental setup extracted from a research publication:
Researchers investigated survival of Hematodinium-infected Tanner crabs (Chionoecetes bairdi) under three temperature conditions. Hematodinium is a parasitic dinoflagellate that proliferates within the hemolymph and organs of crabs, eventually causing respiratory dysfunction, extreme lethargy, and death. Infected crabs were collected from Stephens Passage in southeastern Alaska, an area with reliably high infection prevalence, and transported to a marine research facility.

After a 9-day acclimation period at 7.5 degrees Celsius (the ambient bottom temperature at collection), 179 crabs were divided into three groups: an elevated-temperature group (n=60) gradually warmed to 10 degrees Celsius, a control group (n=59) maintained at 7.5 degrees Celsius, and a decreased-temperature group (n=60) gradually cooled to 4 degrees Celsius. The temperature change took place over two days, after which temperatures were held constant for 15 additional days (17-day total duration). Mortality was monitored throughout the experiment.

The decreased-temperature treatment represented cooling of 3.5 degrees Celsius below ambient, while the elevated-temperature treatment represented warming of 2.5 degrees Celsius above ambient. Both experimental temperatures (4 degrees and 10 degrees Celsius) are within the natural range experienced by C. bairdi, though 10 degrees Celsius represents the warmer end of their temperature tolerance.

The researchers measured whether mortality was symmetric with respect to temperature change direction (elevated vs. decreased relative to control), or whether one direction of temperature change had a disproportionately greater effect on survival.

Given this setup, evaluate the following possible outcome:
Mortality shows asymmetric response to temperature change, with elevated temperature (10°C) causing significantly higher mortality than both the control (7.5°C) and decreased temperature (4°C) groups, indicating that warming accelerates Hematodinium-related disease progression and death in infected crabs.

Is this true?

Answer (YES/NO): YES